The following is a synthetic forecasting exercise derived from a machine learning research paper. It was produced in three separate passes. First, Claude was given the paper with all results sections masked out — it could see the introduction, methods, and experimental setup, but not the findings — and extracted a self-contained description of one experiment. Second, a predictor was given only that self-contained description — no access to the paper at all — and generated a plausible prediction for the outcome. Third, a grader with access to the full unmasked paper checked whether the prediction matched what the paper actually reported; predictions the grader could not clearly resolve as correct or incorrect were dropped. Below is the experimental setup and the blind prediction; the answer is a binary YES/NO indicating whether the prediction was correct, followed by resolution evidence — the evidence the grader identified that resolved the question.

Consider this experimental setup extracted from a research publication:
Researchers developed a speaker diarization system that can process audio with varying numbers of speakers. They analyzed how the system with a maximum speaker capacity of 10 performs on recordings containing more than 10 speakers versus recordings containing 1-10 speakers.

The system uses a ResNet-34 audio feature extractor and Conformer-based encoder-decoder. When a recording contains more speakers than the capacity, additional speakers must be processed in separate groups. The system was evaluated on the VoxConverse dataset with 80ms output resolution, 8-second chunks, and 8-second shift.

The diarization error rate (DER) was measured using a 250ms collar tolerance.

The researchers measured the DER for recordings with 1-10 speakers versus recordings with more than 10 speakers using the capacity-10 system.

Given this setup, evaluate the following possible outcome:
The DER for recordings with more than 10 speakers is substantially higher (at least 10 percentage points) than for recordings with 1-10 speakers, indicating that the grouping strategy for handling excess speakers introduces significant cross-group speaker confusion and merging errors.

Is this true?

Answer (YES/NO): YES